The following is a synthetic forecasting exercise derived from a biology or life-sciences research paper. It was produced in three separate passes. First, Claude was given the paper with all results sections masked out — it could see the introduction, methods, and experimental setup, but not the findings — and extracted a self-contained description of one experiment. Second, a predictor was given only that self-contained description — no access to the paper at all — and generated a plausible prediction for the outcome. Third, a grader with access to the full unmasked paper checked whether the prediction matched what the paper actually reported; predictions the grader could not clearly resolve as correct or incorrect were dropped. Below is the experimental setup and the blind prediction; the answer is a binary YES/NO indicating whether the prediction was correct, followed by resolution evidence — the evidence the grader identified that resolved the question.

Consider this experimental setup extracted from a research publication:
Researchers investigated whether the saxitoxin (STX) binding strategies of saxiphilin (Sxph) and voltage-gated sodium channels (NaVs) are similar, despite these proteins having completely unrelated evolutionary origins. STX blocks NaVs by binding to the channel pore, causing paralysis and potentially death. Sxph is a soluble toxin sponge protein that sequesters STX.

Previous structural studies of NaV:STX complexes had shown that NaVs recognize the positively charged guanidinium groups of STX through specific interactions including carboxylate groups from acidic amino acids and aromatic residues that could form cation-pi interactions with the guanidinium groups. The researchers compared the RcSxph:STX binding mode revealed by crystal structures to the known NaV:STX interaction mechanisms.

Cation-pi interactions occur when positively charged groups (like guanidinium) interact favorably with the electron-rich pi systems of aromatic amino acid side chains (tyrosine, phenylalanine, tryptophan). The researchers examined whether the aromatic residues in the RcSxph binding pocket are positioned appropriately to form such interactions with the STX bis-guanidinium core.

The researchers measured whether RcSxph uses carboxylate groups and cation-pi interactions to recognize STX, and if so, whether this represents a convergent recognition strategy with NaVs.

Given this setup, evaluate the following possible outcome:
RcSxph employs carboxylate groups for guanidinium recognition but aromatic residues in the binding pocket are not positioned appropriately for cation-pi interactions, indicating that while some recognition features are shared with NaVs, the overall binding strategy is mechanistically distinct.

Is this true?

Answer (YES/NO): NO